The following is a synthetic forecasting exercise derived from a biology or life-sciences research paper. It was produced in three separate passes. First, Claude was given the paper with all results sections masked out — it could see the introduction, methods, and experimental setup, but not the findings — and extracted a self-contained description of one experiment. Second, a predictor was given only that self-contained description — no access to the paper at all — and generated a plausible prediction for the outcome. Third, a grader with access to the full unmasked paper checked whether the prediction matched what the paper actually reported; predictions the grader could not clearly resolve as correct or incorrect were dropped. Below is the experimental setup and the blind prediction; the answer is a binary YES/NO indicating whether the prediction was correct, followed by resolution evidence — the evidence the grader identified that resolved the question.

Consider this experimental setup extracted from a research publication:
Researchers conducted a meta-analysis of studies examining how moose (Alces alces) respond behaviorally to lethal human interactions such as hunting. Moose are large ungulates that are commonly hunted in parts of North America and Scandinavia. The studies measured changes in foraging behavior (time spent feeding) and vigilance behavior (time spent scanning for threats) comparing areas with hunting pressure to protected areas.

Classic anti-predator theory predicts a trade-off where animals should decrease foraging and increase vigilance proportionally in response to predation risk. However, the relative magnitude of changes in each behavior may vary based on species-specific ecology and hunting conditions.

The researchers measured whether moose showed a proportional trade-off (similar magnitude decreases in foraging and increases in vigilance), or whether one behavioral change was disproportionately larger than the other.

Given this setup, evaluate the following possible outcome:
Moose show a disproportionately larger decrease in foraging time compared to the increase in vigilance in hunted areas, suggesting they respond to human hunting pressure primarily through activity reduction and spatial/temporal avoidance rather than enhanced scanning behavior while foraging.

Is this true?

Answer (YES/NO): YES